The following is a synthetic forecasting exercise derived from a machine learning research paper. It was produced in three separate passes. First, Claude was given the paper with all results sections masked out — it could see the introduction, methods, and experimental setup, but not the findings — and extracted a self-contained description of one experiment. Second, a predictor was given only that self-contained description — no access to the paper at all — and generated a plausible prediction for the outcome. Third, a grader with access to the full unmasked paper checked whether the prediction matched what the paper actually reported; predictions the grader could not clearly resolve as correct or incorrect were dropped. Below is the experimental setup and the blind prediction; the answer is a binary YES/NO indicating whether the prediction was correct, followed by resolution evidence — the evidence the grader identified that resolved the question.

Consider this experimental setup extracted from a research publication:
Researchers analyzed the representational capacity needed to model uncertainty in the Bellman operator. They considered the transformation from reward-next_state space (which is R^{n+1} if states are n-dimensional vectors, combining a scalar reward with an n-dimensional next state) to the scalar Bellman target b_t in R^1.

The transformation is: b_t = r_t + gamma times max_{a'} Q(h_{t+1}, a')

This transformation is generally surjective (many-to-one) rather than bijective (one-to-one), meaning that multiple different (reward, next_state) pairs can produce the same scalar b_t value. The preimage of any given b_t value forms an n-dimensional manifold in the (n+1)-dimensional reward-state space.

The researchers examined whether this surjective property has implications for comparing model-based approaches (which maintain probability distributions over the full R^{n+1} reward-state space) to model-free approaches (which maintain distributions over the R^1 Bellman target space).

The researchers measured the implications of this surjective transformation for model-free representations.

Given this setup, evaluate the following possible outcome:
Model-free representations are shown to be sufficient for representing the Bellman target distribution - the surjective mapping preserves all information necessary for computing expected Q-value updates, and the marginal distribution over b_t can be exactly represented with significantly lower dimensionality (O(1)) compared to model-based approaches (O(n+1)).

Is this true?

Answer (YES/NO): YES